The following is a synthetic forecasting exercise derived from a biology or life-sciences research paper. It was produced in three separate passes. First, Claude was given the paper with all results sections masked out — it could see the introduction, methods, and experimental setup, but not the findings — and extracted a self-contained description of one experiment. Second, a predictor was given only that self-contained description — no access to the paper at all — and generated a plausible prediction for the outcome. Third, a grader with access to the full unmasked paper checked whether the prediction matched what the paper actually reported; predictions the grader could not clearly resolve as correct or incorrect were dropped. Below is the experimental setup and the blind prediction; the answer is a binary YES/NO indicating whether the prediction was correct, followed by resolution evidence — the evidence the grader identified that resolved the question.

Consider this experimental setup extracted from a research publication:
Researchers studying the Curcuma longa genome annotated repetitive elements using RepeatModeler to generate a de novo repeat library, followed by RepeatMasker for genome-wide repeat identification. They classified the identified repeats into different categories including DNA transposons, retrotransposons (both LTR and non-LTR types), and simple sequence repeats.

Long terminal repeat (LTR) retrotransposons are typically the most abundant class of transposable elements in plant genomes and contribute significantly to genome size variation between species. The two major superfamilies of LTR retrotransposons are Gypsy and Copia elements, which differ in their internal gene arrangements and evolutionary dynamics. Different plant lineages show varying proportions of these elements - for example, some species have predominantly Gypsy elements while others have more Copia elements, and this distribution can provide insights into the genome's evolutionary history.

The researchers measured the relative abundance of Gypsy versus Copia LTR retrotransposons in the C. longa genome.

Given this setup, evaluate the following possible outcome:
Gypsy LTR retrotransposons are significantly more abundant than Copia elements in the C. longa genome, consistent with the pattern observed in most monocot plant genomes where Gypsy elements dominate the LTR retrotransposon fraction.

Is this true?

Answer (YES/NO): NO